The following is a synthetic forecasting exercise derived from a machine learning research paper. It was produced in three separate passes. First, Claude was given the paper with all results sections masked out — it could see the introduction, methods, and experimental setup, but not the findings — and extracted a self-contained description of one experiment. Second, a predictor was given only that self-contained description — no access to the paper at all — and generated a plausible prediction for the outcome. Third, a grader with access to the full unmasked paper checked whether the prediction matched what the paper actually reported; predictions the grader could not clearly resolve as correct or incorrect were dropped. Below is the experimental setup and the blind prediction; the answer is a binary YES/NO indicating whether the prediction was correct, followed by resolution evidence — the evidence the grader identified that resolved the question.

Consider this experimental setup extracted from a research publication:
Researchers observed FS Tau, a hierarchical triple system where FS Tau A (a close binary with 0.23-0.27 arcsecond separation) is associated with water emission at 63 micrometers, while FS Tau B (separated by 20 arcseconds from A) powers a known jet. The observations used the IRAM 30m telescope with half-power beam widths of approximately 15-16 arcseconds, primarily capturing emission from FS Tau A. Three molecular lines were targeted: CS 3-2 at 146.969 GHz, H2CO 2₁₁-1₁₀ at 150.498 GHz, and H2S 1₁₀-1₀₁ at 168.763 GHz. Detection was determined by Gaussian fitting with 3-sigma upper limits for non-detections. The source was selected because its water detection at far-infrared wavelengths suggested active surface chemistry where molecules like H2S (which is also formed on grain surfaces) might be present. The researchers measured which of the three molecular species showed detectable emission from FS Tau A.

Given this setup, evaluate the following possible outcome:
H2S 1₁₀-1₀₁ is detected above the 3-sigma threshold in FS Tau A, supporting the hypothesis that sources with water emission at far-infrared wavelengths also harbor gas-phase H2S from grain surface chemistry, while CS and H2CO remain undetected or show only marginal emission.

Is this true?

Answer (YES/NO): NO